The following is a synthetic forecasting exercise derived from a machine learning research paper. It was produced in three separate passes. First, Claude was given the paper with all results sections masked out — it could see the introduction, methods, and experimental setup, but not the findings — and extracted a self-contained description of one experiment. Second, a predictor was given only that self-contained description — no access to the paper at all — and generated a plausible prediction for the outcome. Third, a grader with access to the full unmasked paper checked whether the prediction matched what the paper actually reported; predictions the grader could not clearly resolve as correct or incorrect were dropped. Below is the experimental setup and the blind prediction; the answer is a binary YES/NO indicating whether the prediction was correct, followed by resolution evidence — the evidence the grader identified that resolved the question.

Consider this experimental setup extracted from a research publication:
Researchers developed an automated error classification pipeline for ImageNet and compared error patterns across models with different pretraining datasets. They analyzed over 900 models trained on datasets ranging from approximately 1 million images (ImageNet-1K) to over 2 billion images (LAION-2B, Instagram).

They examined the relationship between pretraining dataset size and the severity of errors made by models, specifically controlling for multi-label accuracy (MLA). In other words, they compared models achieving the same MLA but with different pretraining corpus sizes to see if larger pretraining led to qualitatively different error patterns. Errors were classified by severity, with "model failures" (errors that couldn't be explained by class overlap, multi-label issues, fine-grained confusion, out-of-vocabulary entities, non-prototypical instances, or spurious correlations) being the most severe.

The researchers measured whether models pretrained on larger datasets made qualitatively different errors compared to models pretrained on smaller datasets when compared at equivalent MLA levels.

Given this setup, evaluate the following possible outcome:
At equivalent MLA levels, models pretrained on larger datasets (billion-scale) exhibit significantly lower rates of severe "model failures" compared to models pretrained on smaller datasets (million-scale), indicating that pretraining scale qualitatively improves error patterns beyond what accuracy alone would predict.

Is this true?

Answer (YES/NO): NO